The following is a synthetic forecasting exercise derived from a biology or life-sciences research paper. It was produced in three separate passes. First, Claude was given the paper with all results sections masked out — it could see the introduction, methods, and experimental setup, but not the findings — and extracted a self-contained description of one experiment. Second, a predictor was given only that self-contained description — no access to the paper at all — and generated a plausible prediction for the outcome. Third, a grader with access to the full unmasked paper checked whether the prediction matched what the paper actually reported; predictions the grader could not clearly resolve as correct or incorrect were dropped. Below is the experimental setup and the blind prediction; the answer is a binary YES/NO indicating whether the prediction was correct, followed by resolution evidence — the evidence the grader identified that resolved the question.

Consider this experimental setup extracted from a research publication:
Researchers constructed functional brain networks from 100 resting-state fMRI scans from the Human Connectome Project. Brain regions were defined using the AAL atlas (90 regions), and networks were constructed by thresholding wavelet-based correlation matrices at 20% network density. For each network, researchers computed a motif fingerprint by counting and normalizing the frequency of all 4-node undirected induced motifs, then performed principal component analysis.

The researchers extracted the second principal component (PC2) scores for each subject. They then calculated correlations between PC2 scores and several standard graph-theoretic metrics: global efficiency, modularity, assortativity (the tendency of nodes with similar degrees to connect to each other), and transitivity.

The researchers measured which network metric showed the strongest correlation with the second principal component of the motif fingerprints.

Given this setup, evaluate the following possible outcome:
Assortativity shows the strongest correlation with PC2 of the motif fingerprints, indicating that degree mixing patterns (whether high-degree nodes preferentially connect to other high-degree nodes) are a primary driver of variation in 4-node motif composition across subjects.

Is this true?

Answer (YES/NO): YES